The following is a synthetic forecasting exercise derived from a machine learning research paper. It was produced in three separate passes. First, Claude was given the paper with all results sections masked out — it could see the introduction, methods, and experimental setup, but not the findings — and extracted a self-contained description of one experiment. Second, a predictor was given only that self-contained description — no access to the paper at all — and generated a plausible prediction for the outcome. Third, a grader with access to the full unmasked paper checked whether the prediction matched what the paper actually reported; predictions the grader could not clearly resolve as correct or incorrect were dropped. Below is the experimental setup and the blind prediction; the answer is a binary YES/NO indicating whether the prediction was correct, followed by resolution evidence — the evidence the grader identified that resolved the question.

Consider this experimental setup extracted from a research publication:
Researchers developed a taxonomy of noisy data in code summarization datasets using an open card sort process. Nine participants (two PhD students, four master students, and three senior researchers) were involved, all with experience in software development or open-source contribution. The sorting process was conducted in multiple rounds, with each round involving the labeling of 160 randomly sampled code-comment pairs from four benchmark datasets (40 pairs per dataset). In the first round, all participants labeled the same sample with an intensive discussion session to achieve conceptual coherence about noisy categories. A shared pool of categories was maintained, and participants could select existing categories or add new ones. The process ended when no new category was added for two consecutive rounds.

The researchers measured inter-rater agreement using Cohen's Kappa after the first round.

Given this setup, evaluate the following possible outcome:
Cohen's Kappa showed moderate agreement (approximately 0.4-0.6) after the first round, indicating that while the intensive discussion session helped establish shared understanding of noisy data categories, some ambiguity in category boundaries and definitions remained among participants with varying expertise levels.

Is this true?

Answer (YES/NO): NO